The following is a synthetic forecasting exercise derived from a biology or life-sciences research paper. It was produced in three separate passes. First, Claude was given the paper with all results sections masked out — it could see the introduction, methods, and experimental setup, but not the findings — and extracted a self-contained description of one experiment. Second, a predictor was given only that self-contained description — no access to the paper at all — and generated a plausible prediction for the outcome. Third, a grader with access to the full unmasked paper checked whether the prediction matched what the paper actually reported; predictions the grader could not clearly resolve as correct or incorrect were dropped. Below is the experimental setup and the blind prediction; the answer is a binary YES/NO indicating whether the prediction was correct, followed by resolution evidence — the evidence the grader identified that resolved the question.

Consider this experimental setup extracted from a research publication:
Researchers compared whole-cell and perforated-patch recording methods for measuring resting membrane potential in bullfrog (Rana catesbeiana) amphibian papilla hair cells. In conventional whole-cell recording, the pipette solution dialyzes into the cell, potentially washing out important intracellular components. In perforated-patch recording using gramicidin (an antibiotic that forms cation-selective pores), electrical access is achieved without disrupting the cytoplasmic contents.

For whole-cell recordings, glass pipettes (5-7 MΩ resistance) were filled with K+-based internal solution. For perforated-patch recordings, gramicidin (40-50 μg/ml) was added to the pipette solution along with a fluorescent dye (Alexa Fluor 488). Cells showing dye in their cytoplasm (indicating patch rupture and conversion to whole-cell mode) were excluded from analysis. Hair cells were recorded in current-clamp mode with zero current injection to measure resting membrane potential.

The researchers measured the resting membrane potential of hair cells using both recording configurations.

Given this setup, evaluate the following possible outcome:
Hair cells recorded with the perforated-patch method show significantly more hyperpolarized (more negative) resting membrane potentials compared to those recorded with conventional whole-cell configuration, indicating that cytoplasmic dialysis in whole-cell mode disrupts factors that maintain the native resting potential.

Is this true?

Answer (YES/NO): NO